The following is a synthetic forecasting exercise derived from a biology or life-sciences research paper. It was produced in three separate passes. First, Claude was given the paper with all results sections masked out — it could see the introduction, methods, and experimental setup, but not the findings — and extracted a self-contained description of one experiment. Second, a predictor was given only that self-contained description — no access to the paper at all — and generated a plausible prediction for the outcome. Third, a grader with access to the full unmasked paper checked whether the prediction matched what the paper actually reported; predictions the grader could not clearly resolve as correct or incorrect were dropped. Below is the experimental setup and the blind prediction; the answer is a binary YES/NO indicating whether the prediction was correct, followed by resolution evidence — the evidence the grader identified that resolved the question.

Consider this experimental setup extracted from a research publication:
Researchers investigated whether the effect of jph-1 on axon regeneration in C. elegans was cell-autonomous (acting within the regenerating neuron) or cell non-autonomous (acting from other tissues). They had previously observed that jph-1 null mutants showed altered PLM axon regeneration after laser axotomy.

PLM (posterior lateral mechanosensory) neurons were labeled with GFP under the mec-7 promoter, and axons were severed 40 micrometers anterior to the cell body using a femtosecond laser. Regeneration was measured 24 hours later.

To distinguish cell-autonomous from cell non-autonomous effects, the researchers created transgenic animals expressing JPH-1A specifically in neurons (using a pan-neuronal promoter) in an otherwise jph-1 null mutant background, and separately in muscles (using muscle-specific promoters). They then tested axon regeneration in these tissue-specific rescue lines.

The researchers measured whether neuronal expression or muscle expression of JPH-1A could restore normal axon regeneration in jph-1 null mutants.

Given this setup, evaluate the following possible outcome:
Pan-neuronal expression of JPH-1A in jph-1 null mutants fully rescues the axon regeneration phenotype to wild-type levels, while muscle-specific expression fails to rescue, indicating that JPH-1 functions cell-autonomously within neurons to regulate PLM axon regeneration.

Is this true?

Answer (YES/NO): NO